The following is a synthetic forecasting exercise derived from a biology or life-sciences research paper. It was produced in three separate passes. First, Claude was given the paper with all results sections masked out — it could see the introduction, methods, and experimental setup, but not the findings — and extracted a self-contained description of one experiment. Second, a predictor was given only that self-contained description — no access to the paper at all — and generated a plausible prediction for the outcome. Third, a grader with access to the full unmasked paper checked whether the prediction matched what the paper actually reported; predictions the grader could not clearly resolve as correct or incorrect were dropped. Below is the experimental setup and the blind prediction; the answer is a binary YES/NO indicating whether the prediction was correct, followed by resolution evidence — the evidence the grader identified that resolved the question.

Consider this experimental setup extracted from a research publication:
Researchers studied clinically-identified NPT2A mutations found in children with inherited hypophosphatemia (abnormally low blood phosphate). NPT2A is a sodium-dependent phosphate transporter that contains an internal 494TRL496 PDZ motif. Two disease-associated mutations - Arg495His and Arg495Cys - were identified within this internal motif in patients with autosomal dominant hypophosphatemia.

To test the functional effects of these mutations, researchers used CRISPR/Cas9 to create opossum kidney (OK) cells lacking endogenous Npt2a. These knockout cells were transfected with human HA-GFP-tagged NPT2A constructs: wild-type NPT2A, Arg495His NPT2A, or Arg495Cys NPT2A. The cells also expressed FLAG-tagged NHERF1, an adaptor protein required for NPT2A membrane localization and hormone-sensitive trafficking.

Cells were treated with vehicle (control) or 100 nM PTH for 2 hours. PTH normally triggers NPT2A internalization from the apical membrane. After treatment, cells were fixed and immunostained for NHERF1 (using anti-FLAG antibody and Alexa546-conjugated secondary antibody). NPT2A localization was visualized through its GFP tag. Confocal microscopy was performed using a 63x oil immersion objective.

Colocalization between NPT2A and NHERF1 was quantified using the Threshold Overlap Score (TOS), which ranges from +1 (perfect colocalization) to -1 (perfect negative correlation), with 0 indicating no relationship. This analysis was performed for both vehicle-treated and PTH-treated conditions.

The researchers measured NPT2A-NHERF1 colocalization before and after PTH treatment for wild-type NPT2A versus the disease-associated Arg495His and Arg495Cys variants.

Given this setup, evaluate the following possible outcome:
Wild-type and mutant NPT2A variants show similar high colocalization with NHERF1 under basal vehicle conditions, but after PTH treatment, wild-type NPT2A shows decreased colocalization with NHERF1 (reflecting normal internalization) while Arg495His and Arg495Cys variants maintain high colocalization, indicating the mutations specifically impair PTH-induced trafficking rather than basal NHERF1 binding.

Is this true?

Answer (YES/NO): YES